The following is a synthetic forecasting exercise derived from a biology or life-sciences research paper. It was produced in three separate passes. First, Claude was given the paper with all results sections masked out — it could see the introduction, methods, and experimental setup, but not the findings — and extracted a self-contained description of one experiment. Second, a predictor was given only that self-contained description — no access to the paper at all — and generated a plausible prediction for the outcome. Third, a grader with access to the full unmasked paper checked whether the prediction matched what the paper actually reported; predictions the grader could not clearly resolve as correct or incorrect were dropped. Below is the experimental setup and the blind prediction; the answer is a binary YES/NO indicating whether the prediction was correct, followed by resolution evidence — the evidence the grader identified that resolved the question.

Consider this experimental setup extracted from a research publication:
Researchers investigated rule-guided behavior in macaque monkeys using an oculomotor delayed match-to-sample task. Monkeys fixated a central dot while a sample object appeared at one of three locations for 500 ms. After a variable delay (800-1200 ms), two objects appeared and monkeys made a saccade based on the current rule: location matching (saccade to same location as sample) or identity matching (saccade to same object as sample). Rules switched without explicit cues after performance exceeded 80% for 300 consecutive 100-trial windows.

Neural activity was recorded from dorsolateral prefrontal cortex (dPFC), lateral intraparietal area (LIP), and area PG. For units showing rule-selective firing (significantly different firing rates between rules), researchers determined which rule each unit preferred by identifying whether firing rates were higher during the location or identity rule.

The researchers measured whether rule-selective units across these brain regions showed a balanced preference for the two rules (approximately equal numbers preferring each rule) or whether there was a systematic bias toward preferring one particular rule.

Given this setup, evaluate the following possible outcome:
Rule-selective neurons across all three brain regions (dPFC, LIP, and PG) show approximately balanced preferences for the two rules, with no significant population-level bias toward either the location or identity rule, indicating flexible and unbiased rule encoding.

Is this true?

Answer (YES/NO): YES